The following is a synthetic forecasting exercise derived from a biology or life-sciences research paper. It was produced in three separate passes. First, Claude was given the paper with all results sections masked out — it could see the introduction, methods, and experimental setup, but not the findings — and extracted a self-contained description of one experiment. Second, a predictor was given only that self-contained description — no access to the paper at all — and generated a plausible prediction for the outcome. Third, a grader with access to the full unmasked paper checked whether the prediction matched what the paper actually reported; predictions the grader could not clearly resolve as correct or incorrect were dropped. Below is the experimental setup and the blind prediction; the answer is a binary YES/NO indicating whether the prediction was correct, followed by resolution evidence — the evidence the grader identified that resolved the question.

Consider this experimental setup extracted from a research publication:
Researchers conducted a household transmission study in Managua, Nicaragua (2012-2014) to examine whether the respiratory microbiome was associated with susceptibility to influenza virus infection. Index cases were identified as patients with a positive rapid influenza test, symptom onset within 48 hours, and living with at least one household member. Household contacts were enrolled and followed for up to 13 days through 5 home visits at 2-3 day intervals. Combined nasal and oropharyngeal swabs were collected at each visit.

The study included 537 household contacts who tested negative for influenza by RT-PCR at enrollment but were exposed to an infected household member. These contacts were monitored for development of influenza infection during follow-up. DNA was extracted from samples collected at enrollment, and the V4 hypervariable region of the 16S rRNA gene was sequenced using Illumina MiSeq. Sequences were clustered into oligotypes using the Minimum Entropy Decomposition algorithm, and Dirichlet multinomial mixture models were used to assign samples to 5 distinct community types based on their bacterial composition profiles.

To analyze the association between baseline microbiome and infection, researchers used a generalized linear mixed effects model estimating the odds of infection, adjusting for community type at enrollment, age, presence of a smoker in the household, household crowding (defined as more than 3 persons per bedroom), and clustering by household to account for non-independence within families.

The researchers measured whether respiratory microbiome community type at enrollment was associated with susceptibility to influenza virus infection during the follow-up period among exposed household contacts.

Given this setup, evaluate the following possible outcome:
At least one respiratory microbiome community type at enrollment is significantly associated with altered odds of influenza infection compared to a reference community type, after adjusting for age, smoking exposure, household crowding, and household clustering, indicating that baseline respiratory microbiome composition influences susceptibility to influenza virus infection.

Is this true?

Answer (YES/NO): YES